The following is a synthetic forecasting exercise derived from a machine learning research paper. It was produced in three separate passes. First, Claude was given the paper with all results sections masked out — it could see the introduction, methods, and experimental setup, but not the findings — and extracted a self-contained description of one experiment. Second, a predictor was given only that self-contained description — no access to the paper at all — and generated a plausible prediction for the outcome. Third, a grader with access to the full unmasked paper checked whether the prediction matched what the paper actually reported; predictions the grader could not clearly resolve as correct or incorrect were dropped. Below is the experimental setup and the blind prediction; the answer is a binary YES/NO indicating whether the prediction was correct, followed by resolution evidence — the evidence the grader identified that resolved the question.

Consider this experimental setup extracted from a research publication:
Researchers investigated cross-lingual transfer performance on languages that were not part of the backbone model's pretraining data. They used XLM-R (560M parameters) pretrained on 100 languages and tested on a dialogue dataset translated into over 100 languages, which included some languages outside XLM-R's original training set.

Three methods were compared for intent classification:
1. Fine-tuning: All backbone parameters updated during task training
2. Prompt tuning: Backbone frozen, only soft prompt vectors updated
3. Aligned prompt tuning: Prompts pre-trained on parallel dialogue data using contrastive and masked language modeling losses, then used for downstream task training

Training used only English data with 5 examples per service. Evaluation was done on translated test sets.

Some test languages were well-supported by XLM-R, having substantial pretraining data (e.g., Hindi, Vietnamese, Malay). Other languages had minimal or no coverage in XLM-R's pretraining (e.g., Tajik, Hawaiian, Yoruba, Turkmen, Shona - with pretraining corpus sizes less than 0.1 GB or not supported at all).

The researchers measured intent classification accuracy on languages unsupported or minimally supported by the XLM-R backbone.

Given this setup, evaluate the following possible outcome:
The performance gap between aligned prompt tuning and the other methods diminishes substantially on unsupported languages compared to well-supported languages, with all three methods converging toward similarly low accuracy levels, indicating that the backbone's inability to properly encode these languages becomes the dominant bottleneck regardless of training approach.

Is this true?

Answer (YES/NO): YES